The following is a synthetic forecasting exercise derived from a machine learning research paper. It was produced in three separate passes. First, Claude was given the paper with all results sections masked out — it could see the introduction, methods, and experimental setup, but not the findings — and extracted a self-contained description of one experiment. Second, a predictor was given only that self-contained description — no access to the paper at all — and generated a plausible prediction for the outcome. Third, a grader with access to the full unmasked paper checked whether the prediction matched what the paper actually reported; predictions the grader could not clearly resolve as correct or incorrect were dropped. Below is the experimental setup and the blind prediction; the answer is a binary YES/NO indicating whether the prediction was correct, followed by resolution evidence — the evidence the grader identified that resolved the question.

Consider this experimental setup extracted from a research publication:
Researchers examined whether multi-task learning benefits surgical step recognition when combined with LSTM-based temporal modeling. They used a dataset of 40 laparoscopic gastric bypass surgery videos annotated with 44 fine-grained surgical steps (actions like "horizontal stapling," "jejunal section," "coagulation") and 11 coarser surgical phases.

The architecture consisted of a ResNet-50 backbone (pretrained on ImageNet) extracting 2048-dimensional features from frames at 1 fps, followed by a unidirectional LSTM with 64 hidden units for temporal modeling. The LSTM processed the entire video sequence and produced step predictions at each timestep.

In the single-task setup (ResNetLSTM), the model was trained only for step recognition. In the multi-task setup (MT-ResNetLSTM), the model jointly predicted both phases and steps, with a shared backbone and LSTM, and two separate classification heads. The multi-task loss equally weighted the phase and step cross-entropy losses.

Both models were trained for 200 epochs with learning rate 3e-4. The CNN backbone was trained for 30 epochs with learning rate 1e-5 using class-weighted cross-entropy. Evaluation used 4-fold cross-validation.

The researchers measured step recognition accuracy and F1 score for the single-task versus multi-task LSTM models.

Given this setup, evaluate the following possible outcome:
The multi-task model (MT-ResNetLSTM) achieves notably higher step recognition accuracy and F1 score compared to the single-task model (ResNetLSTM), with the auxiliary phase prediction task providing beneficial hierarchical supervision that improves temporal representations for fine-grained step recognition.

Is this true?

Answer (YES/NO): NO